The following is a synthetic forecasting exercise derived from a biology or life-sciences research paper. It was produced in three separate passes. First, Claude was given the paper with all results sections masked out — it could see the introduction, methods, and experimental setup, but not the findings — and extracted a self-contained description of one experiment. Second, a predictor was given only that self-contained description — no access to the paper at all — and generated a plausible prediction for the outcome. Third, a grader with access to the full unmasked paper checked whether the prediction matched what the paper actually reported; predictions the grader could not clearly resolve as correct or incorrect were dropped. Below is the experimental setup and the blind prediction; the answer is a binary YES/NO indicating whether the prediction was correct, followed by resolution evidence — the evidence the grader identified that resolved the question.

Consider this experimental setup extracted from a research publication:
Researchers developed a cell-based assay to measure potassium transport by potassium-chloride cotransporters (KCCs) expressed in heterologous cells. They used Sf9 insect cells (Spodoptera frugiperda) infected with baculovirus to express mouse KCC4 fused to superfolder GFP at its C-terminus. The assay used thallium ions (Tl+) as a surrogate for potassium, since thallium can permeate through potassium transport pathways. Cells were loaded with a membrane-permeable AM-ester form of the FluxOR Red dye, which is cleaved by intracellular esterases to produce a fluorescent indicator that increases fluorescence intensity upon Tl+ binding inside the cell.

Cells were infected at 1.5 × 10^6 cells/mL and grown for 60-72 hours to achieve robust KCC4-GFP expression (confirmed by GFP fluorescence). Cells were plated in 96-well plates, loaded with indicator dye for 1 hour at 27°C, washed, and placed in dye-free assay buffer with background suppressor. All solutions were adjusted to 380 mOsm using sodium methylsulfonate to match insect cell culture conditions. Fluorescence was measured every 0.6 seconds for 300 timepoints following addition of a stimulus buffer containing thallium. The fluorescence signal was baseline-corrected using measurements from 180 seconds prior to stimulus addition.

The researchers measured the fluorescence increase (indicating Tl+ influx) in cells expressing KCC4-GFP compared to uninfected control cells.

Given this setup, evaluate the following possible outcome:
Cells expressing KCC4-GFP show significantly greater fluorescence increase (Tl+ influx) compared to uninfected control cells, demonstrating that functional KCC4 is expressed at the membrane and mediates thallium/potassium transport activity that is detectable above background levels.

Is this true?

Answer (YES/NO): YES